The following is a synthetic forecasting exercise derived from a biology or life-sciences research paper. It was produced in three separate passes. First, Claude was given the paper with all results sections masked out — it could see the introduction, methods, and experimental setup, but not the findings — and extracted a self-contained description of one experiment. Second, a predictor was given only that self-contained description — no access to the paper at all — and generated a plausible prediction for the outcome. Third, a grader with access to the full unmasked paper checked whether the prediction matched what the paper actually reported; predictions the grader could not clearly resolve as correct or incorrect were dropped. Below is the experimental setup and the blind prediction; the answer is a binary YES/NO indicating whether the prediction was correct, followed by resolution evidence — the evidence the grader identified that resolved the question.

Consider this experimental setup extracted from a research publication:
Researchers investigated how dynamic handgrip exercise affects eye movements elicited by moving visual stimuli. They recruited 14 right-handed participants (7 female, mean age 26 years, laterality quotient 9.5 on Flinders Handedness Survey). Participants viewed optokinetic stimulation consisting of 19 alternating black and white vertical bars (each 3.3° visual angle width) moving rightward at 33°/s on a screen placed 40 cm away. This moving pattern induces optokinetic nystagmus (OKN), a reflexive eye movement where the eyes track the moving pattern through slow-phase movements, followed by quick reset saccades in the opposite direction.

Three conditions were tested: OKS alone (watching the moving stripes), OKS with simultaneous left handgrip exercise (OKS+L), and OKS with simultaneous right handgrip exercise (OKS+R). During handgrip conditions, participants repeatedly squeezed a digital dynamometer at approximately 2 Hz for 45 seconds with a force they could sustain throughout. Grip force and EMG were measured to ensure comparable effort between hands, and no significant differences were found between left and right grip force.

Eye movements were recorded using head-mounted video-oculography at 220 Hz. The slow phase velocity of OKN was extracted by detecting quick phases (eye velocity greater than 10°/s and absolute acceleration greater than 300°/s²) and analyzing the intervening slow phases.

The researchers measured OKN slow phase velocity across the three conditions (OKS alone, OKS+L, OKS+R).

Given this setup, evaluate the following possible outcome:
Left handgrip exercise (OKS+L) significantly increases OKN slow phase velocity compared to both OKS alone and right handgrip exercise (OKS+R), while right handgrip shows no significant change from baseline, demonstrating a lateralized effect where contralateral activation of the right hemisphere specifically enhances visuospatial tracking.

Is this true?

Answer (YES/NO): NO